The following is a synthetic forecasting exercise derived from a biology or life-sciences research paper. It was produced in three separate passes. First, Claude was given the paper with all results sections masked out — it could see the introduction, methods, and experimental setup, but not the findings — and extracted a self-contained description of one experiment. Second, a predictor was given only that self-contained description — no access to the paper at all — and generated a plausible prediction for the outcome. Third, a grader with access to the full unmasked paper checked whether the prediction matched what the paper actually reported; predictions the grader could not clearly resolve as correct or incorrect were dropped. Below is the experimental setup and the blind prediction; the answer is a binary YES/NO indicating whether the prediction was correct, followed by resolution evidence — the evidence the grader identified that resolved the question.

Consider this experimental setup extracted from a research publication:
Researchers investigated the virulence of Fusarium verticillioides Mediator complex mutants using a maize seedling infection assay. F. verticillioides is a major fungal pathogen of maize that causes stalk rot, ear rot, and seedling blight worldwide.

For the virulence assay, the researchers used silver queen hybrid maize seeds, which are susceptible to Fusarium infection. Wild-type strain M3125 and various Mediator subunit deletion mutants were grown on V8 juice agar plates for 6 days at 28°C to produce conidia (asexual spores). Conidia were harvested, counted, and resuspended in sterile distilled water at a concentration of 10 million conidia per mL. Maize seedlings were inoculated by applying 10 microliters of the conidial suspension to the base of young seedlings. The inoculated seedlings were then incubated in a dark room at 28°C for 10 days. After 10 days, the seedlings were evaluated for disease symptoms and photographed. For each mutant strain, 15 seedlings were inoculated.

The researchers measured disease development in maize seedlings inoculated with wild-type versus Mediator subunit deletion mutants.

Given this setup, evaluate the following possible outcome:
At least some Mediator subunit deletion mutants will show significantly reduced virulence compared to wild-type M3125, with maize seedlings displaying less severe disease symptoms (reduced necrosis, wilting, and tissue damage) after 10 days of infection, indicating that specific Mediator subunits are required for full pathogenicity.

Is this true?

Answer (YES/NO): YES